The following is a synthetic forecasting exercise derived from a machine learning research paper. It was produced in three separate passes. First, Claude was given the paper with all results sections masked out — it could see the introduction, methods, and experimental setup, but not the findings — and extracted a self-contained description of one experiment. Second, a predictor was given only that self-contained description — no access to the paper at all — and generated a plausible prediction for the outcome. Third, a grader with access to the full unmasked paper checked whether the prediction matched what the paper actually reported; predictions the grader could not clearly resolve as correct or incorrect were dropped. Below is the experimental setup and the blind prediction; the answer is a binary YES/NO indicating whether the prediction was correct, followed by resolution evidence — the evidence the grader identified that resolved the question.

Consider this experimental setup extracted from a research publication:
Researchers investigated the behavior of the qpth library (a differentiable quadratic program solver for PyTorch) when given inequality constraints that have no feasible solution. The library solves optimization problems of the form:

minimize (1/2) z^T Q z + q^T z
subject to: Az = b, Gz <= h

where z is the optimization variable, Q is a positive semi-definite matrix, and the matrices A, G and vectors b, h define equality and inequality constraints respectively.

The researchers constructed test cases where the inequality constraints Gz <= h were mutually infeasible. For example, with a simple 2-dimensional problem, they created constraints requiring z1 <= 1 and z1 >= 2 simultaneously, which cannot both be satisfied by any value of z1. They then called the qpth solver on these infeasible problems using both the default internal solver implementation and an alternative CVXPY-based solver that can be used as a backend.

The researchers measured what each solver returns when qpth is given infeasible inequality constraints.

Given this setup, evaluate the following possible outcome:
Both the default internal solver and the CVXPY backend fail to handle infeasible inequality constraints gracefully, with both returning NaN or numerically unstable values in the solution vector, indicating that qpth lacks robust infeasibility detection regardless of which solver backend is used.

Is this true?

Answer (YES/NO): NO